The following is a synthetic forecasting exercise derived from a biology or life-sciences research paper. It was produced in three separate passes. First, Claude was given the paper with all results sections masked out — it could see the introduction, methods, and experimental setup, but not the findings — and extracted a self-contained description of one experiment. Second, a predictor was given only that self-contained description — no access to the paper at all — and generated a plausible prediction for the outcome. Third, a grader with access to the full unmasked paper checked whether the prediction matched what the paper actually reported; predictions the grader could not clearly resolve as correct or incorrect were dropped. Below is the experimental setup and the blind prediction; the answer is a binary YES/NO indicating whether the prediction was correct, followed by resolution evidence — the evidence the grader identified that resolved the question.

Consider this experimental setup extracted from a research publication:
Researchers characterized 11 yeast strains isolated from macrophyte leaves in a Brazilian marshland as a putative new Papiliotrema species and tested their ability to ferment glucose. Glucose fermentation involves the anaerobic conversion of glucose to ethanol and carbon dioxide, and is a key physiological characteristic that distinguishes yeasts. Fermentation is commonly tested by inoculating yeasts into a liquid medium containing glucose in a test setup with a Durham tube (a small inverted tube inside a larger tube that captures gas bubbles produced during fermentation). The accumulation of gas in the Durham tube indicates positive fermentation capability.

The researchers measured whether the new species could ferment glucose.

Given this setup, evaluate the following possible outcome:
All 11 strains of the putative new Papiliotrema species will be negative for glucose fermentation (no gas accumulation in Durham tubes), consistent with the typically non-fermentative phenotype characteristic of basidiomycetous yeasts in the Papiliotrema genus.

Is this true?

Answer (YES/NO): YES